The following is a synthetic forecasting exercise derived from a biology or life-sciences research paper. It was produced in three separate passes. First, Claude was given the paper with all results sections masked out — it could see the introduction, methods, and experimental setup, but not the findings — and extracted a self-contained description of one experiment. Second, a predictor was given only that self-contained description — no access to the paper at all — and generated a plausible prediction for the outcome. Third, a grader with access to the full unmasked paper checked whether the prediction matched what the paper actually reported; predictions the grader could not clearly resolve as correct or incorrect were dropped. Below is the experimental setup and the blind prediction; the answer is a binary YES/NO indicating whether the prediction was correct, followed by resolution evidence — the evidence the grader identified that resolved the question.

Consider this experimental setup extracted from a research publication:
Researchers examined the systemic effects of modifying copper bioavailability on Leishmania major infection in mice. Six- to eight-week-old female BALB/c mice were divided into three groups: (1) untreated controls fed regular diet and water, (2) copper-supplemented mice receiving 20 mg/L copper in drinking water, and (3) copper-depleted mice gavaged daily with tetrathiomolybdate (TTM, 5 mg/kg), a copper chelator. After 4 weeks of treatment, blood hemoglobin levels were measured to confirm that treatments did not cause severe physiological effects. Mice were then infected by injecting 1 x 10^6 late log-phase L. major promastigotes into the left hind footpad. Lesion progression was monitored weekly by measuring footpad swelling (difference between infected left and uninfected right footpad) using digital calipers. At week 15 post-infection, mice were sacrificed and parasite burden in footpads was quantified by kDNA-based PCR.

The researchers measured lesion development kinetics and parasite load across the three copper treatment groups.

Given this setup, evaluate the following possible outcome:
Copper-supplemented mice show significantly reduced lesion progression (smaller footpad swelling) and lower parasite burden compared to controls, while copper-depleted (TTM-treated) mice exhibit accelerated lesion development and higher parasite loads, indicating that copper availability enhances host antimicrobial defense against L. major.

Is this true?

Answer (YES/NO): YES